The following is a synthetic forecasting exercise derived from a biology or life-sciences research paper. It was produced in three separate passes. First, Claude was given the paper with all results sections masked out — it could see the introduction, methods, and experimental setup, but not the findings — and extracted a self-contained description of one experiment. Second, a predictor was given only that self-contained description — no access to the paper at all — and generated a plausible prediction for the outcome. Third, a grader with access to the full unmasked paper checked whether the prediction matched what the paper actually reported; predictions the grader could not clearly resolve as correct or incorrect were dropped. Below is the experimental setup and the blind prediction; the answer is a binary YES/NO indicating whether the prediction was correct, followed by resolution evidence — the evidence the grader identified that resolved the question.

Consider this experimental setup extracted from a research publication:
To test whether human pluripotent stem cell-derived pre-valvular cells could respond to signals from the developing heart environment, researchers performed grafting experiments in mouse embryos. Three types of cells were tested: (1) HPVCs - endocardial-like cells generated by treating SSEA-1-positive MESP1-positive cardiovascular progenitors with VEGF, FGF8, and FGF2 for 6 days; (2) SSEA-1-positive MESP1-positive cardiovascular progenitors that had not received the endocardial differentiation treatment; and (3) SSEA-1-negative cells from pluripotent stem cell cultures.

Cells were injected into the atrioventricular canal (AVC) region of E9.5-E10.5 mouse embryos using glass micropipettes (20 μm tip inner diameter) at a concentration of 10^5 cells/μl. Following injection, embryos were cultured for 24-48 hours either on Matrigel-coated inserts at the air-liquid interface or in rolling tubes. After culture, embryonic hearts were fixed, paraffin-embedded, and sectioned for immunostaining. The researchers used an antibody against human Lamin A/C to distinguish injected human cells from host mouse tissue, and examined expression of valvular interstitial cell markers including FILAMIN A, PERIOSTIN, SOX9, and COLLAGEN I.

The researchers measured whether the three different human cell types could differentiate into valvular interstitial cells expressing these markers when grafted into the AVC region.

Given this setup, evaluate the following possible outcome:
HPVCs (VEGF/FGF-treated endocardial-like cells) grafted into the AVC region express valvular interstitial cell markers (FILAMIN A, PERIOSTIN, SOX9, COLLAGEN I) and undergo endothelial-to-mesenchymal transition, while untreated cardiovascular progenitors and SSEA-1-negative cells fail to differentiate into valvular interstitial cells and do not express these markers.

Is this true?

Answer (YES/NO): YES